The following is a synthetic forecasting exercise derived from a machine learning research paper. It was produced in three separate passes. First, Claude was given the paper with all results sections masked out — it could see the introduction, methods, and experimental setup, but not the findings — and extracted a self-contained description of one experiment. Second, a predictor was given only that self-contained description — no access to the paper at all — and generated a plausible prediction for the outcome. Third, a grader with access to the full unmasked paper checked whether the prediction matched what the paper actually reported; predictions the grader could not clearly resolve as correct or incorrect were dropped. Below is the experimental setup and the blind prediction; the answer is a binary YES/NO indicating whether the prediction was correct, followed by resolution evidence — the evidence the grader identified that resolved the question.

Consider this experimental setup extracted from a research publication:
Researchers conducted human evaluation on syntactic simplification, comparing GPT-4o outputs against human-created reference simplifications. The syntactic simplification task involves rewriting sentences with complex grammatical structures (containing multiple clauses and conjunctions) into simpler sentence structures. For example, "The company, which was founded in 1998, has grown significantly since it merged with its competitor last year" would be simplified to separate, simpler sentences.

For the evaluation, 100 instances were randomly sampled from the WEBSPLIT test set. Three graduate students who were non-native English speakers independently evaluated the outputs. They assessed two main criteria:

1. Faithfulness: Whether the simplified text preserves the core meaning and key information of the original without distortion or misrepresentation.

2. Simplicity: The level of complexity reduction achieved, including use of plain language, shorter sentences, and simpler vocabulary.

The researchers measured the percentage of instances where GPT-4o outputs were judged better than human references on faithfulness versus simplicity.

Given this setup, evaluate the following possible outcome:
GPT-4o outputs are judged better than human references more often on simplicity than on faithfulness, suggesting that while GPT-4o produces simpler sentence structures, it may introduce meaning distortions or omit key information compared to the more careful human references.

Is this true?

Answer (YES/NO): NO